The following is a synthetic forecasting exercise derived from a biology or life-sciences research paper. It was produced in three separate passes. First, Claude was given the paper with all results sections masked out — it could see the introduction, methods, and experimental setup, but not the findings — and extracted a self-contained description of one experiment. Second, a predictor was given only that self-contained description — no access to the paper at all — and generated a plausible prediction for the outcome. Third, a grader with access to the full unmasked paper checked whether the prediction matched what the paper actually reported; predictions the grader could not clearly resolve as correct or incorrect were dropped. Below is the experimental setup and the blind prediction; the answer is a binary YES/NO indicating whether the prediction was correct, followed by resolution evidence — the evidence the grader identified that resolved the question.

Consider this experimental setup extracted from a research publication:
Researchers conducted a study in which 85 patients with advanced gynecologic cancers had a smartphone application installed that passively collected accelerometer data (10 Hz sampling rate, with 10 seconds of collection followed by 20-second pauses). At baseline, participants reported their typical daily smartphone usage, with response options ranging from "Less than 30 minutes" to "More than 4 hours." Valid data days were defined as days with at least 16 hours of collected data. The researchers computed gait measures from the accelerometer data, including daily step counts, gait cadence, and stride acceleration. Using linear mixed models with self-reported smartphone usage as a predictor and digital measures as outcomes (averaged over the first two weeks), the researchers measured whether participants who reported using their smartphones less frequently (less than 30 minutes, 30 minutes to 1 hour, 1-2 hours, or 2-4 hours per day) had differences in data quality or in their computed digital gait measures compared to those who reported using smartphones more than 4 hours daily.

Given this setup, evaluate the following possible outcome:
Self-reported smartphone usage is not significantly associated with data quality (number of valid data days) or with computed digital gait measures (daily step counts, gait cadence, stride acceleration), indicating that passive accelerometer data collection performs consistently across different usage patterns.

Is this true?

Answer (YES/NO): YES